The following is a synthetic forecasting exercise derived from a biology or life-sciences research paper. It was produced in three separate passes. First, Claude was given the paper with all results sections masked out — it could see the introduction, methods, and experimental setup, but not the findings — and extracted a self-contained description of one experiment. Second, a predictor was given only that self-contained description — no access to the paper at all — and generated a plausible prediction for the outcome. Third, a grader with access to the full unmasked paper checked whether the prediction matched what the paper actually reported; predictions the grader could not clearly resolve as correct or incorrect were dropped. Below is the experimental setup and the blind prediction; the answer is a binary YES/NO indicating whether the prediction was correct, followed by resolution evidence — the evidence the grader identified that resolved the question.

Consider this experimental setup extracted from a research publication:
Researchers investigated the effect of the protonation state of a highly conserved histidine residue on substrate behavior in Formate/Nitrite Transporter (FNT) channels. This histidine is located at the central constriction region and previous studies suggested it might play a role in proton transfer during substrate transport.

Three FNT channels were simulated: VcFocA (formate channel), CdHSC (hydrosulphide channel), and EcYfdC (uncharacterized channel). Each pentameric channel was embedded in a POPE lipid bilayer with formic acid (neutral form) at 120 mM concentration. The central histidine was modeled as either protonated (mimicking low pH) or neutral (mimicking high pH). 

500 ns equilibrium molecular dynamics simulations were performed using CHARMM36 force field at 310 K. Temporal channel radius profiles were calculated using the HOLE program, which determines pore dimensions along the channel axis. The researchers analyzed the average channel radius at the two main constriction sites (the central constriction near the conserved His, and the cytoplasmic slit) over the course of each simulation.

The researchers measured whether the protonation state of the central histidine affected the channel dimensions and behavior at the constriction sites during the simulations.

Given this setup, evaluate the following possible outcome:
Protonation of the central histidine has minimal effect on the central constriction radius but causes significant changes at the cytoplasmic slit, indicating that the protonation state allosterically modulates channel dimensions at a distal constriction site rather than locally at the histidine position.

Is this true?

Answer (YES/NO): NO